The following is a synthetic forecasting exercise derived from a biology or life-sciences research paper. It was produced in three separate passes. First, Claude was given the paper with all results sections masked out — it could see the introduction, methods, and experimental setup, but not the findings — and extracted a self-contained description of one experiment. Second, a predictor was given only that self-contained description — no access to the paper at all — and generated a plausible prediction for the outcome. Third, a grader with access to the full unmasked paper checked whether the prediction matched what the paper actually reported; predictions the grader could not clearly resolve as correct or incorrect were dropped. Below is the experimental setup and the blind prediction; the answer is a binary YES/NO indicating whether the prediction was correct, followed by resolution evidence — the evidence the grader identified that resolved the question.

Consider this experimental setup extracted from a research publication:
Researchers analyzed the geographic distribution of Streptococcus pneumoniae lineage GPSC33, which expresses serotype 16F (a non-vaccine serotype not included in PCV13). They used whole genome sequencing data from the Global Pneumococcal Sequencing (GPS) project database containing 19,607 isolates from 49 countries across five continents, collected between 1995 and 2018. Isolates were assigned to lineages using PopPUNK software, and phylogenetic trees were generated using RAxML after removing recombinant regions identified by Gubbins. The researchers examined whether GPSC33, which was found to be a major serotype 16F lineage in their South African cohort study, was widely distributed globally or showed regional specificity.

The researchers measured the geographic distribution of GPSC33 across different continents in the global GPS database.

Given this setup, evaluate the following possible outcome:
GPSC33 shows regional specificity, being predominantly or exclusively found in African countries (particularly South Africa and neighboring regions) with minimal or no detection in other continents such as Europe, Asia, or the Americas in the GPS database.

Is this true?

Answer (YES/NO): YES